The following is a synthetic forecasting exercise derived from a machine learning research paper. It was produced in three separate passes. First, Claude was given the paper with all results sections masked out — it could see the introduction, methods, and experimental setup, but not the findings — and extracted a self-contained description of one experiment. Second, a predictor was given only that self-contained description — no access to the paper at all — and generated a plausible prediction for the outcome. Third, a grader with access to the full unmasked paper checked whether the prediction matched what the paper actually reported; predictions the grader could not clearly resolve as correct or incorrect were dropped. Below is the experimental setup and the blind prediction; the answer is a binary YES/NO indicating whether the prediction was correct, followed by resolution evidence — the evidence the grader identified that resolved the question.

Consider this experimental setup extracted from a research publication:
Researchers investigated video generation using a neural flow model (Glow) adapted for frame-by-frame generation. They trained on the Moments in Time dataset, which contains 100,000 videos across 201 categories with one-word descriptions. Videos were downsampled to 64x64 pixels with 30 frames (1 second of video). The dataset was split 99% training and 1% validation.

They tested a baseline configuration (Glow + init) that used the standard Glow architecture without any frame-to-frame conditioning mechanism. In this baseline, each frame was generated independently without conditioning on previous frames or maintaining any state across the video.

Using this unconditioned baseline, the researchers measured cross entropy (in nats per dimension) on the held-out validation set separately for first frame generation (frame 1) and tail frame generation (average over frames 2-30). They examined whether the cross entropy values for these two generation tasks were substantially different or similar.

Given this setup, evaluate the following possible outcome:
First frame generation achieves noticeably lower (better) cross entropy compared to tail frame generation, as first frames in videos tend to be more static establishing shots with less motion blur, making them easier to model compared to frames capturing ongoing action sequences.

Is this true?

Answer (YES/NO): NO